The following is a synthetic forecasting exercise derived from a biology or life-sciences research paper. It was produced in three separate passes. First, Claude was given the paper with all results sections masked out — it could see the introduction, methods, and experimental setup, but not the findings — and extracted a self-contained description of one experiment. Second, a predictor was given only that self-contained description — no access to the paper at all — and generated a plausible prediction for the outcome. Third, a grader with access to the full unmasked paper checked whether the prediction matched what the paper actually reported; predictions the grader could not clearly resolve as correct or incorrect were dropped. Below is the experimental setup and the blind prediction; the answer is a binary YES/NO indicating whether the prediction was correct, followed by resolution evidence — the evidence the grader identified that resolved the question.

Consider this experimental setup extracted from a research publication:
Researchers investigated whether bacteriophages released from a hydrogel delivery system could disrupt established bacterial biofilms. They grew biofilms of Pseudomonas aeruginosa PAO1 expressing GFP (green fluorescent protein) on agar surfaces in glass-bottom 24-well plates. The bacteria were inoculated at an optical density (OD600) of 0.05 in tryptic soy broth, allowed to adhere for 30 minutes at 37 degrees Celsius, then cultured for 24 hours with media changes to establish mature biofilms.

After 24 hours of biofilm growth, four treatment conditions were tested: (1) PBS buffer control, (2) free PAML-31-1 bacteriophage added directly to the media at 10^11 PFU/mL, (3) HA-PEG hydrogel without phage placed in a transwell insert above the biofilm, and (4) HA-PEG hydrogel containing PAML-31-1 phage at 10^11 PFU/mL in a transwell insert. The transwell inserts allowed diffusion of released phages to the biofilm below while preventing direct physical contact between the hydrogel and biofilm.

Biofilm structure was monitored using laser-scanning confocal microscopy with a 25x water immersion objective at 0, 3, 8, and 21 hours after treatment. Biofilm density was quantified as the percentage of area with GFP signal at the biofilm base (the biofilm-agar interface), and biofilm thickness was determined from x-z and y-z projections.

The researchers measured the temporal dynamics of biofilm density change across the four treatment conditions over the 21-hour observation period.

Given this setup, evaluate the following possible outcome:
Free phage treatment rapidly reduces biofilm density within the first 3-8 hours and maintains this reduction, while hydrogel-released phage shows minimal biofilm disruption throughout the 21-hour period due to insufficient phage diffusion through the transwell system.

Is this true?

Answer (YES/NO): NO